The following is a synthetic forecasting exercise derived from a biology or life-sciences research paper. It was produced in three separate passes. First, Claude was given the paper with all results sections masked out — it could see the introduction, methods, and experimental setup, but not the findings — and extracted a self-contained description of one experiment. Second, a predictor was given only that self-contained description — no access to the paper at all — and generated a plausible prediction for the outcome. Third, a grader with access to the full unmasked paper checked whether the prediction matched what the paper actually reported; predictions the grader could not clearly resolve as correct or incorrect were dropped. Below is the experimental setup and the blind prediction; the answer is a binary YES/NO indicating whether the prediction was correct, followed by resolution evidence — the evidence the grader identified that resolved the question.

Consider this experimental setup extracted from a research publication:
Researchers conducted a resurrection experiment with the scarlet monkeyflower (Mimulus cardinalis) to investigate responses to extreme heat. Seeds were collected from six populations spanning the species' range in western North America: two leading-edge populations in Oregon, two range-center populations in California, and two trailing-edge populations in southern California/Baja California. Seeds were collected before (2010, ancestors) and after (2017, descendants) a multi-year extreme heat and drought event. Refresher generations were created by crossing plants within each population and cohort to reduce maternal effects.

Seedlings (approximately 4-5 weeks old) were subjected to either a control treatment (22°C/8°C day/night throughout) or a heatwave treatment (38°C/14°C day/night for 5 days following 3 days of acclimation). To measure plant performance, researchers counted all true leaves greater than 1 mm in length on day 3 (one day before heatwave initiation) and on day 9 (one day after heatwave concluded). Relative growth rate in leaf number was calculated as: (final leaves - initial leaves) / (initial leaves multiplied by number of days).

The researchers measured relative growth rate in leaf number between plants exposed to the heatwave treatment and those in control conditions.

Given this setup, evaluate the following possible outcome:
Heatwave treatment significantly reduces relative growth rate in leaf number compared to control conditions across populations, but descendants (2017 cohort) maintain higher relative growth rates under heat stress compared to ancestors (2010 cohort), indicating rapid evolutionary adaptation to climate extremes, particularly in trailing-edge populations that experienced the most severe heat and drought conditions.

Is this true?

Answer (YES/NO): NO